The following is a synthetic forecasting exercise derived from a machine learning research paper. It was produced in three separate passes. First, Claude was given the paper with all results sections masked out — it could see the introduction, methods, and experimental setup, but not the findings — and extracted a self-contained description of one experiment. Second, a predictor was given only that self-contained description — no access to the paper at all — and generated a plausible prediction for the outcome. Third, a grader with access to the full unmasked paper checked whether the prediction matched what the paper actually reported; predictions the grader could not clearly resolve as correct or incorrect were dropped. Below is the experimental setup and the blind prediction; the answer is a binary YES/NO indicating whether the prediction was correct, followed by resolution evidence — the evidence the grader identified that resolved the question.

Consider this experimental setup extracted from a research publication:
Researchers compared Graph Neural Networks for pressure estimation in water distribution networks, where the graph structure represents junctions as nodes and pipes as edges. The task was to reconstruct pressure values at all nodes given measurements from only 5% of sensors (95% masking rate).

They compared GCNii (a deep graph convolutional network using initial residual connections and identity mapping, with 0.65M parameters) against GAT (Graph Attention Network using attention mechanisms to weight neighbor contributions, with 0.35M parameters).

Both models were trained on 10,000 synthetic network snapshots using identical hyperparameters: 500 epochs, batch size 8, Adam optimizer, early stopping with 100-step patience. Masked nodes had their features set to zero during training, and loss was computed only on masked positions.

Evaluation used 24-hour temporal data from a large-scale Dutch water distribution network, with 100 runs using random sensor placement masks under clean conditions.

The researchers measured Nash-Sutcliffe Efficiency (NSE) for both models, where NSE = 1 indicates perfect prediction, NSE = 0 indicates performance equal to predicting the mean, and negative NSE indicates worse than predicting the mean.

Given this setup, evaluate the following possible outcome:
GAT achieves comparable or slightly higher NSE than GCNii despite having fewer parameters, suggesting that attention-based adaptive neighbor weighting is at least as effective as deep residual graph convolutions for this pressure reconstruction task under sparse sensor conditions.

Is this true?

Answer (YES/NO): NO